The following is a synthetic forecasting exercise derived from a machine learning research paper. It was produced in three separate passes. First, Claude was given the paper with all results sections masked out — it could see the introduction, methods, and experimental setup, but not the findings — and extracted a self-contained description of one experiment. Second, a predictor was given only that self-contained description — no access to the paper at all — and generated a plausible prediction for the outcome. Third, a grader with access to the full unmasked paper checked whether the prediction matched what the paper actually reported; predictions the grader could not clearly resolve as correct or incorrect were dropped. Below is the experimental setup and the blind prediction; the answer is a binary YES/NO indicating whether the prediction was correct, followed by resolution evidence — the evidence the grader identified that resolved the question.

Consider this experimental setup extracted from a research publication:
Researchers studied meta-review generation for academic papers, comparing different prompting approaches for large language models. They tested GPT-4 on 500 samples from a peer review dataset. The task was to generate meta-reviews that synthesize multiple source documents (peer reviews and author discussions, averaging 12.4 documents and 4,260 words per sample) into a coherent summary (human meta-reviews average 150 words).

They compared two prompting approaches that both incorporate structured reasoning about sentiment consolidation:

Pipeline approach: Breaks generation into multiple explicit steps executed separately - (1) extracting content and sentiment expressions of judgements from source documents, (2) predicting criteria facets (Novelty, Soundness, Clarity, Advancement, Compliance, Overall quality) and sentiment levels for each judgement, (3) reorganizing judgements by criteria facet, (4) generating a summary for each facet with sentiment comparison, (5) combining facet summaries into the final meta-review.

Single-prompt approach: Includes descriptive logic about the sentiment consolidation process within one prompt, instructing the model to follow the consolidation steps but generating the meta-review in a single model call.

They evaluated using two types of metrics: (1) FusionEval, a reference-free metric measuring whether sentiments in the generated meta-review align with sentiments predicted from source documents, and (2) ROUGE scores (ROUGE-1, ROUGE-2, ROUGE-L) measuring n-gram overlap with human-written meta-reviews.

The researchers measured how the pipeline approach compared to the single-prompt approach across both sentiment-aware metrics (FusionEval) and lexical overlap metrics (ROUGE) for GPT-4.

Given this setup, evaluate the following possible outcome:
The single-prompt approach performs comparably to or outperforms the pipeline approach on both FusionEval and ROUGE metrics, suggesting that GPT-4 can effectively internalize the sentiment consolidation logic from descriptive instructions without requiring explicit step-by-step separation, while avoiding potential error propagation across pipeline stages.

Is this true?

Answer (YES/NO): NO